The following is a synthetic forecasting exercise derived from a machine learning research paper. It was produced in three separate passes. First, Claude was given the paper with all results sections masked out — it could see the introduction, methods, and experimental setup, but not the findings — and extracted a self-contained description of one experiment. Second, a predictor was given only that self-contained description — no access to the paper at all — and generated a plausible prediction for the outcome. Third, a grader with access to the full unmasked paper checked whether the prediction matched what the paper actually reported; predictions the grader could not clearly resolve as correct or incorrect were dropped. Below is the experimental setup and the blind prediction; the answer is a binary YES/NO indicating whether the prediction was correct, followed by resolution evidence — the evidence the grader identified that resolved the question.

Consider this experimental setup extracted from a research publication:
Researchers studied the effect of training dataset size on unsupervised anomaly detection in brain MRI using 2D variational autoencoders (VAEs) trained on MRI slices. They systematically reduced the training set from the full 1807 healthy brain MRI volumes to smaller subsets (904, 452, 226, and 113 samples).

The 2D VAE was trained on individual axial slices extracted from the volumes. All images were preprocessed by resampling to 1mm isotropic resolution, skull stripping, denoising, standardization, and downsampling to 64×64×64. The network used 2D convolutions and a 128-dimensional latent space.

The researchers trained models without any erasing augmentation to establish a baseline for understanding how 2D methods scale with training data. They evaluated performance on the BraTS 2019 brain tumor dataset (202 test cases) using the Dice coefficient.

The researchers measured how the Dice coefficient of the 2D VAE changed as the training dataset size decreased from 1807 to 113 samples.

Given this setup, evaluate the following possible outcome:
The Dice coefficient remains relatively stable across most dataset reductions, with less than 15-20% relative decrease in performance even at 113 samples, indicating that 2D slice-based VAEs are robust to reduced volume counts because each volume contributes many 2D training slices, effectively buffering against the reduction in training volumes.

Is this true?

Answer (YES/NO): NO